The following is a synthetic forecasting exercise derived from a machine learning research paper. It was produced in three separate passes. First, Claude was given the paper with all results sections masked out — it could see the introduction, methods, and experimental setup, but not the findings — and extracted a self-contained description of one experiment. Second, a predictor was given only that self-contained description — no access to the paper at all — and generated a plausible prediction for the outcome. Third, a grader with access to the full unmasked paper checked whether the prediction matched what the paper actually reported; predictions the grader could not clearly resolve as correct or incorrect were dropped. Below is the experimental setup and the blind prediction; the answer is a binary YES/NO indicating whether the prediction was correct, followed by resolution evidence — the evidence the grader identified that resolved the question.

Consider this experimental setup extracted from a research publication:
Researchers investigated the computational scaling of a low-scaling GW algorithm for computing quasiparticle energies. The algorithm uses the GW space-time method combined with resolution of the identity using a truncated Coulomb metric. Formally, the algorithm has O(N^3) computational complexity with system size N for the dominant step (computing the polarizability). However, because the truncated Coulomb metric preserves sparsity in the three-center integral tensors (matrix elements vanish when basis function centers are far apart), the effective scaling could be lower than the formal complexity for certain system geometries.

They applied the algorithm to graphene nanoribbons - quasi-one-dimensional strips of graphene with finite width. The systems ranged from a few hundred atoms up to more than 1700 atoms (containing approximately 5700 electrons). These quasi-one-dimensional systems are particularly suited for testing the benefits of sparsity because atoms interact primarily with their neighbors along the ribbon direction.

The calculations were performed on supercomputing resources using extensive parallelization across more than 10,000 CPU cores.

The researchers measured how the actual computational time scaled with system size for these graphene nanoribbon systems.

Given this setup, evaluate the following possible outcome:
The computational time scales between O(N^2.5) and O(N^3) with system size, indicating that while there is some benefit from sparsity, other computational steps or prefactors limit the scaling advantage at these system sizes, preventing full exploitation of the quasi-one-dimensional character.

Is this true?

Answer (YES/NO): NO